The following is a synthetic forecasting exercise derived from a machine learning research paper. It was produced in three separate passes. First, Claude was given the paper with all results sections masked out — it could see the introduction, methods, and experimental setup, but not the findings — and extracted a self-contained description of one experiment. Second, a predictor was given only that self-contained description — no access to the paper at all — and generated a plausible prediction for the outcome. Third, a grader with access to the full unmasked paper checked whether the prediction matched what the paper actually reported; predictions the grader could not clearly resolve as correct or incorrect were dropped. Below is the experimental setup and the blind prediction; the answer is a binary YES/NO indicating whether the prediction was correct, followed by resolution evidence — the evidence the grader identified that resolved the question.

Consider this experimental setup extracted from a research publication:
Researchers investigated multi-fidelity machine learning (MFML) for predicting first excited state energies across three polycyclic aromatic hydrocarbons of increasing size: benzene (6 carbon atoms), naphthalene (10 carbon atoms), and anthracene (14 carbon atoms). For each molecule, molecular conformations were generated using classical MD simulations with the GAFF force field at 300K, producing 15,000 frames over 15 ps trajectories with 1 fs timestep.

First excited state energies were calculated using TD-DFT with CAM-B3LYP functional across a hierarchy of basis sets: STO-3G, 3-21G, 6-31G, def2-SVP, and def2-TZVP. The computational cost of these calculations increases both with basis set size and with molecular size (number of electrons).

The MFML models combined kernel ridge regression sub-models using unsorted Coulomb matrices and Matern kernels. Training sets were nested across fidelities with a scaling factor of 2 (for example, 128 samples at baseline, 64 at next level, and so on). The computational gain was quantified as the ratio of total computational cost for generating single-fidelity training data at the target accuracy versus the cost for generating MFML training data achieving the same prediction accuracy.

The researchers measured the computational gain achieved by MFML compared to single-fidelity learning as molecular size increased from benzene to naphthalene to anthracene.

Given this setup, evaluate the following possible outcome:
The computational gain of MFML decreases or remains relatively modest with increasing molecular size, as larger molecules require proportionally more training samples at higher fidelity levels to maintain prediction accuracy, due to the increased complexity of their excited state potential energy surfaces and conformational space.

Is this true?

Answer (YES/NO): YES